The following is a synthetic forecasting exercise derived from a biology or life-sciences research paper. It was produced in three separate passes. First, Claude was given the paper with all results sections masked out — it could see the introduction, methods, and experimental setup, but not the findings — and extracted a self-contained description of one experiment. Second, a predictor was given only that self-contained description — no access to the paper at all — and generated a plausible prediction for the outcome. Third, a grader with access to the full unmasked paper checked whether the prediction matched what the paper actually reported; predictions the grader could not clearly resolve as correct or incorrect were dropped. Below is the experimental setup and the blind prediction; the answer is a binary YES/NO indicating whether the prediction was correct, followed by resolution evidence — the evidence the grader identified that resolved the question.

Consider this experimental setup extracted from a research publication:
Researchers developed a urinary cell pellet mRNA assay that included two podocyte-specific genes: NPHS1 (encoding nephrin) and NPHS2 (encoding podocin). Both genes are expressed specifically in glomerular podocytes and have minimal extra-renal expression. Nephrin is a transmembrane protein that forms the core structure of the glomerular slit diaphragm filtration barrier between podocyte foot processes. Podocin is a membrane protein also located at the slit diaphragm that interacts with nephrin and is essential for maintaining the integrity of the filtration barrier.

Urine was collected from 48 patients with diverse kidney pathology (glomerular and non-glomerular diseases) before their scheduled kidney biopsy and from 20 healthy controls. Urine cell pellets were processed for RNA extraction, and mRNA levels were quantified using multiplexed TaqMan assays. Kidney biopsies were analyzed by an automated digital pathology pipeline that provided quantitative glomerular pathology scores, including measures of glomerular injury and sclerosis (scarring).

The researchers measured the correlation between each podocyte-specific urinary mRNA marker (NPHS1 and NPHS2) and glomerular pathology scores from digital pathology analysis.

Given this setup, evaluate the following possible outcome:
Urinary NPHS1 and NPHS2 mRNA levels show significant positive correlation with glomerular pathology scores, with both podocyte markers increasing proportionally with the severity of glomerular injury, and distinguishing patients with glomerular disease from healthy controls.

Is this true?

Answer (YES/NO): NO